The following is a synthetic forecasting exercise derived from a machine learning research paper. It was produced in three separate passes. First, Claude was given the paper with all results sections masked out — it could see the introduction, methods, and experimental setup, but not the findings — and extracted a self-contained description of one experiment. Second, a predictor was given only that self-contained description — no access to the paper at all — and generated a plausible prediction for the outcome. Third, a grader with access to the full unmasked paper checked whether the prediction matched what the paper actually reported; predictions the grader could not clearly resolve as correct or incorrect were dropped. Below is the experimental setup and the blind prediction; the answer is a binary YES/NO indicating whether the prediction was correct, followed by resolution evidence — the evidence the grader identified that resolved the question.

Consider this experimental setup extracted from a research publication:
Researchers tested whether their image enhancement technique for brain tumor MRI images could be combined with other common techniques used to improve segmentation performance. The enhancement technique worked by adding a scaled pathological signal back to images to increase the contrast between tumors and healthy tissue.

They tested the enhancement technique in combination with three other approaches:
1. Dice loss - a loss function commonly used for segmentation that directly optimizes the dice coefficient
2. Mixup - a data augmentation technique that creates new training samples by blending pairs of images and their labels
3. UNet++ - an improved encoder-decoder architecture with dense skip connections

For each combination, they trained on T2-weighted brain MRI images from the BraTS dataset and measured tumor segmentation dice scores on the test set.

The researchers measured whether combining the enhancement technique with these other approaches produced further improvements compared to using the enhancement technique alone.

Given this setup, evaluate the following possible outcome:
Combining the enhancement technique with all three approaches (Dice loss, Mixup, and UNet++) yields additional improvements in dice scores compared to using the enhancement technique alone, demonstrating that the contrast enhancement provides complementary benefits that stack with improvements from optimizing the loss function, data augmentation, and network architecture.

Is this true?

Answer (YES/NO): YES